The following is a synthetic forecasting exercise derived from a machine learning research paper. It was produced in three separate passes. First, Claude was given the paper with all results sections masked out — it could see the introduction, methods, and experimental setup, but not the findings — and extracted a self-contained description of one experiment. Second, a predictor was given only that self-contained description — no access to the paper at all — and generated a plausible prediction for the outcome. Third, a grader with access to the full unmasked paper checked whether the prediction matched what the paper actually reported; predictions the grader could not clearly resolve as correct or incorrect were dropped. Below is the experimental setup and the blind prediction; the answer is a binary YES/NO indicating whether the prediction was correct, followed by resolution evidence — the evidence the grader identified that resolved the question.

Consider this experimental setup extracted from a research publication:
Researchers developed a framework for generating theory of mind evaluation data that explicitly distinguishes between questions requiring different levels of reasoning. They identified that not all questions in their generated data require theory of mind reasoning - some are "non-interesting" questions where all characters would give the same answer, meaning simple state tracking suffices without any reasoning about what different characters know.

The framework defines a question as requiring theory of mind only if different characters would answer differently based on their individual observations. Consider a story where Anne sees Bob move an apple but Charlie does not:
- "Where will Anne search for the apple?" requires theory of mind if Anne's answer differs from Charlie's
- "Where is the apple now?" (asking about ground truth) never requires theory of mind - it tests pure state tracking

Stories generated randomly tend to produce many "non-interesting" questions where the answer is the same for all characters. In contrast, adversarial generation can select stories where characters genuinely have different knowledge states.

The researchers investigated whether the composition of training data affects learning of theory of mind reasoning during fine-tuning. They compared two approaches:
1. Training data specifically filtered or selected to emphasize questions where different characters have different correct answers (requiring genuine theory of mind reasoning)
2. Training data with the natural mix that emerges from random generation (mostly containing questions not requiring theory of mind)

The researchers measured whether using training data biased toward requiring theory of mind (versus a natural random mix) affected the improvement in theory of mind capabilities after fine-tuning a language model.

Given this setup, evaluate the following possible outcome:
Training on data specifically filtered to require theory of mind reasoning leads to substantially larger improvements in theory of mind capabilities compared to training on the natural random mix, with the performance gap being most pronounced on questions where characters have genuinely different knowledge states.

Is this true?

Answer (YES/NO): NO